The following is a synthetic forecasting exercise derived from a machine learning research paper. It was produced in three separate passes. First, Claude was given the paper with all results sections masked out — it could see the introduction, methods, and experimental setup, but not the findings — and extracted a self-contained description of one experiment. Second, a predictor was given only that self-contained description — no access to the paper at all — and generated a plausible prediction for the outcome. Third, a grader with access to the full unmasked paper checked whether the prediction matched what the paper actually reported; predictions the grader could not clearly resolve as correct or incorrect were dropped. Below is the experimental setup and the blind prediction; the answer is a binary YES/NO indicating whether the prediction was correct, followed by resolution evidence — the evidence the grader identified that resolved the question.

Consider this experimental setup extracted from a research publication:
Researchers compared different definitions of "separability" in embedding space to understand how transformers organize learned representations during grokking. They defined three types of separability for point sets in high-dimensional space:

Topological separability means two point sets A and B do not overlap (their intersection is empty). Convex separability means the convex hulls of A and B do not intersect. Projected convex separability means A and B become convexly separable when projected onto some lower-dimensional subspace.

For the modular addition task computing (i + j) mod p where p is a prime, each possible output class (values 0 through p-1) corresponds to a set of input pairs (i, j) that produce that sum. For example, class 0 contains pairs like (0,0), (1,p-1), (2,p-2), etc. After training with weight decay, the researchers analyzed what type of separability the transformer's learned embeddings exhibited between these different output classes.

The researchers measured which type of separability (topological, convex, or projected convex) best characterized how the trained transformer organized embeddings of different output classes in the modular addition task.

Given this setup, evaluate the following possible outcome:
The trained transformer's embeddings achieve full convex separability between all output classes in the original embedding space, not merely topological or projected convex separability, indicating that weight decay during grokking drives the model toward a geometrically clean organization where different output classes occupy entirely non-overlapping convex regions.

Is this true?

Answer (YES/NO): NO